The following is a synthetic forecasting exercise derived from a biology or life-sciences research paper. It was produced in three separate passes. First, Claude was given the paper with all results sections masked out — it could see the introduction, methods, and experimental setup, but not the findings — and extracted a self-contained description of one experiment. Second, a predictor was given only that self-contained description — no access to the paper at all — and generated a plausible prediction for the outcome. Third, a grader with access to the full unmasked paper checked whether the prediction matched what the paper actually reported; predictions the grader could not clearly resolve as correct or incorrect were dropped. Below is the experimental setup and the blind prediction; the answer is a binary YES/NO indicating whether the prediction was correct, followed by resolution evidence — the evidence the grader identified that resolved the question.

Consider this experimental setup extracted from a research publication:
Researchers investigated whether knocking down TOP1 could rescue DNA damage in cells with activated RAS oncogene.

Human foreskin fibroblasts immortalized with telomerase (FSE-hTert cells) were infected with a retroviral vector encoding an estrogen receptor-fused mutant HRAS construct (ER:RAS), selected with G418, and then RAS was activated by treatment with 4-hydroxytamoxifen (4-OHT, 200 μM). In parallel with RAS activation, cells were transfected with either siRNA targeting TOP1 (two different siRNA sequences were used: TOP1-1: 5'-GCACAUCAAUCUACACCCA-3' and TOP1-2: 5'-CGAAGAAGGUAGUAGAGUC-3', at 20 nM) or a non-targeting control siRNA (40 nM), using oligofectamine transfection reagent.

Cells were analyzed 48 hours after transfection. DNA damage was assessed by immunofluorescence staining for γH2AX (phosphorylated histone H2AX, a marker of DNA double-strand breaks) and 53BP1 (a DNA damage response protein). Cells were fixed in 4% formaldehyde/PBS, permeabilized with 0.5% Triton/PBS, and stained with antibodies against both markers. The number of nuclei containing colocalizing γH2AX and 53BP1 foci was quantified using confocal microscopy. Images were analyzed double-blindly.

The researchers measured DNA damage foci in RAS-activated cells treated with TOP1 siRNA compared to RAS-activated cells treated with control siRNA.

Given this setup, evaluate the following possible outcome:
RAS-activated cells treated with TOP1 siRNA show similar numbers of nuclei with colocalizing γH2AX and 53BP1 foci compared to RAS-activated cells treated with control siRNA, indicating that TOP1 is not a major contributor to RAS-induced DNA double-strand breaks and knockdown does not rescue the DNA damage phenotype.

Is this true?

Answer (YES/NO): NO